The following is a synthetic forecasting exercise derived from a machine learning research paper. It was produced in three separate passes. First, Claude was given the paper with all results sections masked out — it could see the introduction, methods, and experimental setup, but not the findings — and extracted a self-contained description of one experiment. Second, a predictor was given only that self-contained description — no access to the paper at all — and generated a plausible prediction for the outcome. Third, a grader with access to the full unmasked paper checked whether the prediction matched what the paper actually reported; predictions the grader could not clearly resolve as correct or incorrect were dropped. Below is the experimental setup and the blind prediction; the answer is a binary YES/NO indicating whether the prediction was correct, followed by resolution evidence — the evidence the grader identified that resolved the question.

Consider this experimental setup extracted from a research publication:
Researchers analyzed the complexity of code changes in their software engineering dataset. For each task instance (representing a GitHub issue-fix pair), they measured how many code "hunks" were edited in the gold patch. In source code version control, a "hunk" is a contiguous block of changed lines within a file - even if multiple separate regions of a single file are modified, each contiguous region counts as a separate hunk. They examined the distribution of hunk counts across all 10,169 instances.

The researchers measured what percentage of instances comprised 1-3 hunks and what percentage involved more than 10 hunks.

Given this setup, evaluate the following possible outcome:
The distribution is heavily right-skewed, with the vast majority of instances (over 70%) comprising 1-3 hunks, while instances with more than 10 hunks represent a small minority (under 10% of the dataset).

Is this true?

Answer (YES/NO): NO